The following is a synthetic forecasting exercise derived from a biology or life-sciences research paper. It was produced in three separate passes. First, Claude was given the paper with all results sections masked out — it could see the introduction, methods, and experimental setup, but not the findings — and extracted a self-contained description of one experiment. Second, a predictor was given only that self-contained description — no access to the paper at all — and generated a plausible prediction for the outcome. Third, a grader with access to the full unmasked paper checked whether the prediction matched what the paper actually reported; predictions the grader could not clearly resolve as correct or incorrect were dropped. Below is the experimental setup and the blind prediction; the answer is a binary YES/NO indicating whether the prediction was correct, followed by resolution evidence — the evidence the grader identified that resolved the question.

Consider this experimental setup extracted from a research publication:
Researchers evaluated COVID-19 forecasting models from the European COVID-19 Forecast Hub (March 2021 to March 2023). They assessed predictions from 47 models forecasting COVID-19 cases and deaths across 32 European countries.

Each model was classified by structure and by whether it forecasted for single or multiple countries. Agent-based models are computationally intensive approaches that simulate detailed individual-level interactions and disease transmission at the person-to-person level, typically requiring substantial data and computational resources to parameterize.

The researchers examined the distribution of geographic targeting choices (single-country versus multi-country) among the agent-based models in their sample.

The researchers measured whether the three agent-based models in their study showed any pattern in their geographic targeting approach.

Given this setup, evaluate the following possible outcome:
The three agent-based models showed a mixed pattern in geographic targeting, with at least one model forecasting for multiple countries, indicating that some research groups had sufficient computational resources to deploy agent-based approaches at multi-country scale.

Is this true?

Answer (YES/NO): NO